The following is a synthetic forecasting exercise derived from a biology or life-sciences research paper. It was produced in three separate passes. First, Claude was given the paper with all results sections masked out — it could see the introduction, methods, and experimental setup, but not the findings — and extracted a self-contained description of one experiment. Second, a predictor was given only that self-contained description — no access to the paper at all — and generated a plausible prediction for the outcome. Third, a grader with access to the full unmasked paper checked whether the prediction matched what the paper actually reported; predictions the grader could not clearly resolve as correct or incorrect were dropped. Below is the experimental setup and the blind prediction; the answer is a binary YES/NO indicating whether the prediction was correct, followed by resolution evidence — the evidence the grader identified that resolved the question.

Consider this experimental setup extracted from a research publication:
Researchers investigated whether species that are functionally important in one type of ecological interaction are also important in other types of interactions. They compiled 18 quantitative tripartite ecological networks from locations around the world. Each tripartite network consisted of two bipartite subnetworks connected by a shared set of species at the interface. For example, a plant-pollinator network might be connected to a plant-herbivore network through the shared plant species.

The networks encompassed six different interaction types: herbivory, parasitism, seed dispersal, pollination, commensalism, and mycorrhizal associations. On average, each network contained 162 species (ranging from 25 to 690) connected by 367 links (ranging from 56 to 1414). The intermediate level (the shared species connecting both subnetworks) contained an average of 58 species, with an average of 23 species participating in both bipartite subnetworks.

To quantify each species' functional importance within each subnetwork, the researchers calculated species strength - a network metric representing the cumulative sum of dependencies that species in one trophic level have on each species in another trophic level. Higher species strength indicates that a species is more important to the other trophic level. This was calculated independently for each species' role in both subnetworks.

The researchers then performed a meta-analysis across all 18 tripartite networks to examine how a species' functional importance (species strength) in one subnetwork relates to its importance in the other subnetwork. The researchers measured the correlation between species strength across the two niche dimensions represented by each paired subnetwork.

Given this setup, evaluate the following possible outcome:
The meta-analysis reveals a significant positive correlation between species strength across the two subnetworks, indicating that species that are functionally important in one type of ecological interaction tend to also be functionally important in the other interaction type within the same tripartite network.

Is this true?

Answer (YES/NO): YES